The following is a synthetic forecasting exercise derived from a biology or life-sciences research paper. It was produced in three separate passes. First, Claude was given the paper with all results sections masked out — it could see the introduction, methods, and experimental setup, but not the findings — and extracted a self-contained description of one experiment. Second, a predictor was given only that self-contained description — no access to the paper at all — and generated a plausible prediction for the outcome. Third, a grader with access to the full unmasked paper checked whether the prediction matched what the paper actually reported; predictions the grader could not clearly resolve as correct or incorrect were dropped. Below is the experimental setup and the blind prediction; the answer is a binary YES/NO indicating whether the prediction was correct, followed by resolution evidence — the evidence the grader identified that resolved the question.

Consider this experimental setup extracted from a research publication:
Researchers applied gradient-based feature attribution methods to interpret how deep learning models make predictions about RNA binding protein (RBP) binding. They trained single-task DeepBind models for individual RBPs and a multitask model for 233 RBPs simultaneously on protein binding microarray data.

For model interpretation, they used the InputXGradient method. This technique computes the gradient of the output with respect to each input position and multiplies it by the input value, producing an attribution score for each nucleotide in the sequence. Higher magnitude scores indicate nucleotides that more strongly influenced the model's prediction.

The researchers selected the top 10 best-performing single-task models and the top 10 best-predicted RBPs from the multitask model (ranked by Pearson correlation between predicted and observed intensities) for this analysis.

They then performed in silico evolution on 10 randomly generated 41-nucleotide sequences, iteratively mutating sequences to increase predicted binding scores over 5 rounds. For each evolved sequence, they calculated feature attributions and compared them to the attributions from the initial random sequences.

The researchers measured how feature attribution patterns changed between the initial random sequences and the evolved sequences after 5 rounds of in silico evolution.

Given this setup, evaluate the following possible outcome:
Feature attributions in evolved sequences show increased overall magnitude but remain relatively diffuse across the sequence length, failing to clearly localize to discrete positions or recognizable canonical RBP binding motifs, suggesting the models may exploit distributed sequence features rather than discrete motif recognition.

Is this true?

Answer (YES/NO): NO